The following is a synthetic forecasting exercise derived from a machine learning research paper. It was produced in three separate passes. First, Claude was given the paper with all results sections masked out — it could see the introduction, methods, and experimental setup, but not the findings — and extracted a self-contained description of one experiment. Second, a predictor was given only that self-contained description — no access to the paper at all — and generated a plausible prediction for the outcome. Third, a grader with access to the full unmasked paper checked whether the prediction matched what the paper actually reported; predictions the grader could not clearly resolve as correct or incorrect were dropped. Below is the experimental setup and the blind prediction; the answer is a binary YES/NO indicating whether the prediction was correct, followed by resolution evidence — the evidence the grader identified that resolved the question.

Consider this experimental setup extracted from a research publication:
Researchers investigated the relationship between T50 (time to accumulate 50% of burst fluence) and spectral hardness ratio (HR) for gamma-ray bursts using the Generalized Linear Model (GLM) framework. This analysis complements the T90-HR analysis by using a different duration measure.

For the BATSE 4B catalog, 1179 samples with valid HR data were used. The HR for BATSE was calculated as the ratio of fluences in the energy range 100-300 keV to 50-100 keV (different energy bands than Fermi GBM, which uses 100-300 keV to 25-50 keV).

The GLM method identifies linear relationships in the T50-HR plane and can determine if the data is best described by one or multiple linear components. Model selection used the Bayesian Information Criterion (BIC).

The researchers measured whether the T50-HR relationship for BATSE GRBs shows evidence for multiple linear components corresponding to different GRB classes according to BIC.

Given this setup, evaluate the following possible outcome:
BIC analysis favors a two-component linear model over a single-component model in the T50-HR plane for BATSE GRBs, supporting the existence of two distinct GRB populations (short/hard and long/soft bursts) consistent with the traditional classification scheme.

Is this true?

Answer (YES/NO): YES